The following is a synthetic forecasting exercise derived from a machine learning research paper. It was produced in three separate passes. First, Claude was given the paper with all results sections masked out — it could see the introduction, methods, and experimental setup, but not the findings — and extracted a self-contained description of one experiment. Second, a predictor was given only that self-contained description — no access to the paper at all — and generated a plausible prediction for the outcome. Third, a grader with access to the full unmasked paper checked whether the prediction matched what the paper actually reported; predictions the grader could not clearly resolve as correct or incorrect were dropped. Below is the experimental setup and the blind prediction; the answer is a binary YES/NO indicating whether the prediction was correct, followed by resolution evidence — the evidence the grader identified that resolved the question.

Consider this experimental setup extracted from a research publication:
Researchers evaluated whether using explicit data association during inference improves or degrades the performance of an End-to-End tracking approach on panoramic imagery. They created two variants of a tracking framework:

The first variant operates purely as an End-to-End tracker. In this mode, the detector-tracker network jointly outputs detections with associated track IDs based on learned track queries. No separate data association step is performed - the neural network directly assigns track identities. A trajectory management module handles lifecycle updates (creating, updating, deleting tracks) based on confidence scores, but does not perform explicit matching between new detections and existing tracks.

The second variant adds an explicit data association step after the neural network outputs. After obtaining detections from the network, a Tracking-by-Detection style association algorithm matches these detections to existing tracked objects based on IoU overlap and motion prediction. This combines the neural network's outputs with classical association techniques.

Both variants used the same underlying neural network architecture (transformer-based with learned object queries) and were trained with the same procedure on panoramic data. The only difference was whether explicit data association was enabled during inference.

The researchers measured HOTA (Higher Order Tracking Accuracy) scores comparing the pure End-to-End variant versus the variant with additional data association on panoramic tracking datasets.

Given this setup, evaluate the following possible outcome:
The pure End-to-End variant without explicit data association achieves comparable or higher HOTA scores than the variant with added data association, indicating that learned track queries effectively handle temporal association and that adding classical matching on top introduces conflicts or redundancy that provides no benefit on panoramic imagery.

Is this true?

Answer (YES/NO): NO